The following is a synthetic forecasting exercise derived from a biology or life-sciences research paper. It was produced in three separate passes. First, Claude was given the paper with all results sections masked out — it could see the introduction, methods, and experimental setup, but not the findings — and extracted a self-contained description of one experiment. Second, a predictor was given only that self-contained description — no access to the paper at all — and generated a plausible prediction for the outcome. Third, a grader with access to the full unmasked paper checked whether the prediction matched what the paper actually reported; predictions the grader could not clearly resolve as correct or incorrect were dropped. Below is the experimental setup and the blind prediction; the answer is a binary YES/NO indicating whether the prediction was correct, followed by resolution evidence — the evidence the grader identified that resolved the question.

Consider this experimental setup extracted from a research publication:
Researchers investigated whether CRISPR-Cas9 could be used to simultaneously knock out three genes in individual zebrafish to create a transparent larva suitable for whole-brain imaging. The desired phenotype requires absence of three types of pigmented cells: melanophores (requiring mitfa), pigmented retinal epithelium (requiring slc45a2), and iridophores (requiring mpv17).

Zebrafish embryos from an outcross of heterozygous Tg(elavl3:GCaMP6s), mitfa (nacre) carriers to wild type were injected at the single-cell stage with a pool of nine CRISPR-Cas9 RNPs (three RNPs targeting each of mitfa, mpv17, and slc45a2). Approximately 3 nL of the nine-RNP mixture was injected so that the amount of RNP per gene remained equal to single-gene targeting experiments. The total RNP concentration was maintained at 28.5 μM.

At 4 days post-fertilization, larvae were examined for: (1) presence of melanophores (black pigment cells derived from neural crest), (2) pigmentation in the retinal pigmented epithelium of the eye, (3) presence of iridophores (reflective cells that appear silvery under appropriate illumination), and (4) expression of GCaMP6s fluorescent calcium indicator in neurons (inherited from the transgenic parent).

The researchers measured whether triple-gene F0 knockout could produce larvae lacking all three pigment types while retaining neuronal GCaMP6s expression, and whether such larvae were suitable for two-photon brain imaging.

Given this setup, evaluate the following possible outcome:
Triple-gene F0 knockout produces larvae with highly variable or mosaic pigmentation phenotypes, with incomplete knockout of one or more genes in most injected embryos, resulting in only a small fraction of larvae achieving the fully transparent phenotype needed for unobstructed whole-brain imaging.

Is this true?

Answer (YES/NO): NO